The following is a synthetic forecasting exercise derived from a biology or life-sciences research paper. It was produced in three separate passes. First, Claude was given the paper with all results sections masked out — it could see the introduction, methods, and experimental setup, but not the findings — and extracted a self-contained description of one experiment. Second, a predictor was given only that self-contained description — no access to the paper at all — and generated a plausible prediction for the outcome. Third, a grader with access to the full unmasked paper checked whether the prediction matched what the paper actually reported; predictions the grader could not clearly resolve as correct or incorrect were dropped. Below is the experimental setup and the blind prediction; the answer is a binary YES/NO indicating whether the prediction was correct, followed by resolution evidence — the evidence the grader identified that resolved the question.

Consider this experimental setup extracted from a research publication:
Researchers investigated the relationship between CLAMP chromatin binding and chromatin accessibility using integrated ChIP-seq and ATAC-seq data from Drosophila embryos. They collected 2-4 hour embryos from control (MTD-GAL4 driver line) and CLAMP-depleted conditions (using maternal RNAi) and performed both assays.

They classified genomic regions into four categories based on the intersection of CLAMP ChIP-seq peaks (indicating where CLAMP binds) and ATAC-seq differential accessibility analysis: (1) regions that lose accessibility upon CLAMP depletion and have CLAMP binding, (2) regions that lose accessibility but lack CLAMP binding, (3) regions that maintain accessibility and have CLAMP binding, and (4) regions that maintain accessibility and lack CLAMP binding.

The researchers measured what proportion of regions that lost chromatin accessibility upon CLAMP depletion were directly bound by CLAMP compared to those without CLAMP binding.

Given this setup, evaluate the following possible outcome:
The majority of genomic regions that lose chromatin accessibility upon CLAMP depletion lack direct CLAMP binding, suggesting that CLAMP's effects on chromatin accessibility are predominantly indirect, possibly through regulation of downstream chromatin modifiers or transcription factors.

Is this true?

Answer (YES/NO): NO